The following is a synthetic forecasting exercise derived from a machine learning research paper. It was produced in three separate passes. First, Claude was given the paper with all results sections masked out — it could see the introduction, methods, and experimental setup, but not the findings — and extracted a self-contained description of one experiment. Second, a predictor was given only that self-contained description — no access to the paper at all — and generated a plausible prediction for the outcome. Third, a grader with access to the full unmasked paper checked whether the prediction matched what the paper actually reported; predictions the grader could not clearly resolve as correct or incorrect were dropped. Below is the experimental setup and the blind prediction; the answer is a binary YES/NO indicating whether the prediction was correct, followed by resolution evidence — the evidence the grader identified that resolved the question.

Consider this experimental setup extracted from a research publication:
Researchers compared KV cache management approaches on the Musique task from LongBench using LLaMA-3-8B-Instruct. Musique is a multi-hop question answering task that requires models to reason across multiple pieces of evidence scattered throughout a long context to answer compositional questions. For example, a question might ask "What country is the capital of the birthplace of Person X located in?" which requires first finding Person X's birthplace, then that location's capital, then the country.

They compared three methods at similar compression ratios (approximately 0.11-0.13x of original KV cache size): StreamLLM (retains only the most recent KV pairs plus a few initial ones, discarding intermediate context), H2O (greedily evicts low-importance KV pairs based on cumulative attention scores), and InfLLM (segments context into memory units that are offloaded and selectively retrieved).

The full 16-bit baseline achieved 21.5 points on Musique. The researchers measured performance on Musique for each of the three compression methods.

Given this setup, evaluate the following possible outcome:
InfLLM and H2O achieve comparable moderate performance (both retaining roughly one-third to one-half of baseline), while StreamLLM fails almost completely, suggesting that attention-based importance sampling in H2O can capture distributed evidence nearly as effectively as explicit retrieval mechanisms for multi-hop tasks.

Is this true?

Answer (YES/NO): NO